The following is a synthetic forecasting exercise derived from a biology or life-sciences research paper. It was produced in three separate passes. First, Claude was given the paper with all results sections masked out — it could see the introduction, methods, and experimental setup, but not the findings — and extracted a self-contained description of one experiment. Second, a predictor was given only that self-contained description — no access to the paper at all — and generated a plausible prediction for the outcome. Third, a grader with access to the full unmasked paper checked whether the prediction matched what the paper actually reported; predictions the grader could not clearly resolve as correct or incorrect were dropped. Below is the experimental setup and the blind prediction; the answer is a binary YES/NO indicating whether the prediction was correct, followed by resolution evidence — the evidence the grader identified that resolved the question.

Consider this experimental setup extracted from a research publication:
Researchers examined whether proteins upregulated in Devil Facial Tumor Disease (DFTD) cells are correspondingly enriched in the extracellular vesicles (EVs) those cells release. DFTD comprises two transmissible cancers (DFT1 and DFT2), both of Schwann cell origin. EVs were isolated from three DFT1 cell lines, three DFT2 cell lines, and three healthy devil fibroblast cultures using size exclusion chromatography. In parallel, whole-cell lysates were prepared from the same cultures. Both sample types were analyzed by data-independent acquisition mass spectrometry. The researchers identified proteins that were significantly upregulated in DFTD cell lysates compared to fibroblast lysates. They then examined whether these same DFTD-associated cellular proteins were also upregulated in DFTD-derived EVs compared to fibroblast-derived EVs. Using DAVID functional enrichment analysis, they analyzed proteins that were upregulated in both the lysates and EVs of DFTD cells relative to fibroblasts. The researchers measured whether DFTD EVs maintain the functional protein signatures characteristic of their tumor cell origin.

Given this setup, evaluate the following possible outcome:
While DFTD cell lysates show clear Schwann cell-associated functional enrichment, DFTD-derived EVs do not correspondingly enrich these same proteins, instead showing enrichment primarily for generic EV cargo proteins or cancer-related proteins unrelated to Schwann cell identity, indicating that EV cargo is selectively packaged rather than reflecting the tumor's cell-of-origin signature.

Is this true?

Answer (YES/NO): NO